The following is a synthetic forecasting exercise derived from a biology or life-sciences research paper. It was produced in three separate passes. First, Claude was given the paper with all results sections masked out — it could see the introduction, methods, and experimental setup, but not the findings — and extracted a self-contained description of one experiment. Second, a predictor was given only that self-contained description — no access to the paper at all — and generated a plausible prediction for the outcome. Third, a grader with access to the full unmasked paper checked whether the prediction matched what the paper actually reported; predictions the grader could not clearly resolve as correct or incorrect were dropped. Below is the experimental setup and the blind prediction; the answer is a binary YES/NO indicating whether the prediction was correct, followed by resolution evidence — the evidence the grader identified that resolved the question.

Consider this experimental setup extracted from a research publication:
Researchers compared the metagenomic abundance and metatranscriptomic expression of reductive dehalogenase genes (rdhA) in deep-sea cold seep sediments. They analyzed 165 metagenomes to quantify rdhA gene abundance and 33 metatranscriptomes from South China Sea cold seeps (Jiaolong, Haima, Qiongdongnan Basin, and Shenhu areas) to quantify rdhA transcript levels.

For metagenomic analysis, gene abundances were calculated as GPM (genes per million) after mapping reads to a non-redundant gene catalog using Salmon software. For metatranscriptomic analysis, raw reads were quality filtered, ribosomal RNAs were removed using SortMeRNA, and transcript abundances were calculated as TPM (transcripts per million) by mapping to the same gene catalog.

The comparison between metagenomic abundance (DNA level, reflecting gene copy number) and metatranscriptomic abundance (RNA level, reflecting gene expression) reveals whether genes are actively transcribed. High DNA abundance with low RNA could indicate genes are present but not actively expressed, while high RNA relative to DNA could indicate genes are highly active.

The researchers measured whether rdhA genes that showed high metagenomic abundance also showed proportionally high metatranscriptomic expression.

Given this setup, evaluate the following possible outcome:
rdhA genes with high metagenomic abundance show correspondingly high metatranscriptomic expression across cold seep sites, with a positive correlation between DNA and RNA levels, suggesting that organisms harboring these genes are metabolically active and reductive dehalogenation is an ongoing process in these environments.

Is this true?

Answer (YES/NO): NO